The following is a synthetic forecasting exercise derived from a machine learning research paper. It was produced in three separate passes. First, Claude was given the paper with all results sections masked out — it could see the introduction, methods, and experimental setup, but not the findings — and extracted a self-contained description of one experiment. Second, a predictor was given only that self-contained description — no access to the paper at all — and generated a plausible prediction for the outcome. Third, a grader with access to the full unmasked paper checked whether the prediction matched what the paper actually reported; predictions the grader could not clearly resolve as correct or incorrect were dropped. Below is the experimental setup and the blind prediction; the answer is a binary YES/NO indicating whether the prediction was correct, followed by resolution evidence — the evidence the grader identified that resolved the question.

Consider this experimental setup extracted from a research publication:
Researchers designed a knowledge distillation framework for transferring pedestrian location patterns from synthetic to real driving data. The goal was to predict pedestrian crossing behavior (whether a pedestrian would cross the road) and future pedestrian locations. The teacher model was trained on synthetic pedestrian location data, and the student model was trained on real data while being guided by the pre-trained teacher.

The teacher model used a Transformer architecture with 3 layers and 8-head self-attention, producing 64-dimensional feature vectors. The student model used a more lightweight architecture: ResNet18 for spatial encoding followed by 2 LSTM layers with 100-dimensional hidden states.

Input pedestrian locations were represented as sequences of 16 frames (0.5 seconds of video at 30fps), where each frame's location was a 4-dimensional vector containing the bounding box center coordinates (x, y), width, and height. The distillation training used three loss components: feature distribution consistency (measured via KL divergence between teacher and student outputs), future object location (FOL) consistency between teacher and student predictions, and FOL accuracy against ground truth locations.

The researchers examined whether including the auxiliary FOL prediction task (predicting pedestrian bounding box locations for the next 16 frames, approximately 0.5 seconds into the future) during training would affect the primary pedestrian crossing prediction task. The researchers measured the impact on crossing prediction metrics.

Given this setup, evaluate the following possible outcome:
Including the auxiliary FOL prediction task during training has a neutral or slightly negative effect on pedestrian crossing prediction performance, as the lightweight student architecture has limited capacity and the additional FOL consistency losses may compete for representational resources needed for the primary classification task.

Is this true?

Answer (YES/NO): NO